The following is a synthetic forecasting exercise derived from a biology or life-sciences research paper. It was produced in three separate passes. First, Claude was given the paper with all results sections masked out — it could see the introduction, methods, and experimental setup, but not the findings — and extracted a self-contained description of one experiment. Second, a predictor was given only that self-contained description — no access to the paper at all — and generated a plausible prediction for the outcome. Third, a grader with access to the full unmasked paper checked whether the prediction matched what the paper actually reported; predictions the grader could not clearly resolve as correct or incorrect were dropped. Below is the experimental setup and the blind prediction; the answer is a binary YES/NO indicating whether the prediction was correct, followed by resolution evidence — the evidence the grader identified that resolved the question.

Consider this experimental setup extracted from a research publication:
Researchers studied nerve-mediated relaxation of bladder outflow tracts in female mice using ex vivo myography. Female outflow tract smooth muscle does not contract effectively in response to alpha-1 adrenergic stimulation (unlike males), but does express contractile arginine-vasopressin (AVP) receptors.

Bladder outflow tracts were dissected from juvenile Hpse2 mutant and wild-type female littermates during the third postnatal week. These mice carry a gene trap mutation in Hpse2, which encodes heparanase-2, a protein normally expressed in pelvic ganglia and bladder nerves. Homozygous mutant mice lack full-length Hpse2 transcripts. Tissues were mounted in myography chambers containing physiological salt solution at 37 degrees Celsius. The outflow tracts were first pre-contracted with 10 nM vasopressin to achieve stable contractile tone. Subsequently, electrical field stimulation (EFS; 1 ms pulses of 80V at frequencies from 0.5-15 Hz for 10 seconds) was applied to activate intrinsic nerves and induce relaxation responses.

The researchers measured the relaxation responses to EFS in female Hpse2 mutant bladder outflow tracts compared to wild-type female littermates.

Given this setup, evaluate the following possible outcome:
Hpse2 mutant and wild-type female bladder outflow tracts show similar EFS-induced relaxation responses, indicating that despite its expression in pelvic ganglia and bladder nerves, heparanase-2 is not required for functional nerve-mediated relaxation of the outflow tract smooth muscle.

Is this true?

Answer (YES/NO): NO